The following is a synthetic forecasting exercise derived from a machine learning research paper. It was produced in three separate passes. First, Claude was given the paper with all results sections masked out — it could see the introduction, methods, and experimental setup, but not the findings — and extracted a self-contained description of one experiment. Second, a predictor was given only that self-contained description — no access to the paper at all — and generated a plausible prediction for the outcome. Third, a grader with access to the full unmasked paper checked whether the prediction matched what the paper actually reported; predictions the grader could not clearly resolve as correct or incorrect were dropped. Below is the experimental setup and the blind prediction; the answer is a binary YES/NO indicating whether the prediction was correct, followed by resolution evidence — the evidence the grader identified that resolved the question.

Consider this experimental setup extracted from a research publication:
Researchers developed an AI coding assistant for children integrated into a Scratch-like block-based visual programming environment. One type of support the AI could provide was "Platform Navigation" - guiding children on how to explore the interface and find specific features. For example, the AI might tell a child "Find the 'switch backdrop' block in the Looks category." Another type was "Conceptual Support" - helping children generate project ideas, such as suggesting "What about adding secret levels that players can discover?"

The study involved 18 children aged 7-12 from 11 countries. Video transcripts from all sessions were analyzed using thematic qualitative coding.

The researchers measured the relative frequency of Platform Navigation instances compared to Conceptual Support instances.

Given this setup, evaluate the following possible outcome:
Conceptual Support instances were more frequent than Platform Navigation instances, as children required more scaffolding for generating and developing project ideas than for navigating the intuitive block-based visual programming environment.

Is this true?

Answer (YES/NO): NO